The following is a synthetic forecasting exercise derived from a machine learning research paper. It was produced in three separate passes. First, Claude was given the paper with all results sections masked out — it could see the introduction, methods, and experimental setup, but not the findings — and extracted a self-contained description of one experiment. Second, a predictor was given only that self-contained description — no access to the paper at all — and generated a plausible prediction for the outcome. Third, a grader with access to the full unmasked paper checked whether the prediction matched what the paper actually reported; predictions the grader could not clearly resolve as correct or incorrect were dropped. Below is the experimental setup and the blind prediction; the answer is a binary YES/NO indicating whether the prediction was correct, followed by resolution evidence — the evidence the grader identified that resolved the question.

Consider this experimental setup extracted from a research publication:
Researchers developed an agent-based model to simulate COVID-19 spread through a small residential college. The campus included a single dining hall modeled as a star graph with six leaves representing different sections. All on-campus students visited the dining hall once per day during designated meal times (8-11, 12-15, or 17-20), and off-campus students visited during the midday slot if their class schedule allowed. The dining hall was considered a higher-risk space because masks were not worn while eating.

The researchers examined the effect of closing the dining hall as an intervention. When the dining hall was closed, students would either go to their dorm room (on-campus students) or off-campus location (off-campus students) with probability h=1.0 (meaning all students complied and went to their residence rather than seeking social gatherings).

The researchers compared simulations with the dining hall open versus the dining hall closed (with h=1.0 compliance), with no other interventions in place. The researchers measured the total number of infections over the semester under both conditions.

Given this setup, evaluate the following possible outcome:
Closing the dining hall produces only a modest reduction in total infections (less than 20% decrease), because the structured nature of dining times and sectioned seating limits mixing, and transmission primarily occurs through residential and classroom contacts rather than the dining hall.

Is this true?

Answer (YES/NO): YES